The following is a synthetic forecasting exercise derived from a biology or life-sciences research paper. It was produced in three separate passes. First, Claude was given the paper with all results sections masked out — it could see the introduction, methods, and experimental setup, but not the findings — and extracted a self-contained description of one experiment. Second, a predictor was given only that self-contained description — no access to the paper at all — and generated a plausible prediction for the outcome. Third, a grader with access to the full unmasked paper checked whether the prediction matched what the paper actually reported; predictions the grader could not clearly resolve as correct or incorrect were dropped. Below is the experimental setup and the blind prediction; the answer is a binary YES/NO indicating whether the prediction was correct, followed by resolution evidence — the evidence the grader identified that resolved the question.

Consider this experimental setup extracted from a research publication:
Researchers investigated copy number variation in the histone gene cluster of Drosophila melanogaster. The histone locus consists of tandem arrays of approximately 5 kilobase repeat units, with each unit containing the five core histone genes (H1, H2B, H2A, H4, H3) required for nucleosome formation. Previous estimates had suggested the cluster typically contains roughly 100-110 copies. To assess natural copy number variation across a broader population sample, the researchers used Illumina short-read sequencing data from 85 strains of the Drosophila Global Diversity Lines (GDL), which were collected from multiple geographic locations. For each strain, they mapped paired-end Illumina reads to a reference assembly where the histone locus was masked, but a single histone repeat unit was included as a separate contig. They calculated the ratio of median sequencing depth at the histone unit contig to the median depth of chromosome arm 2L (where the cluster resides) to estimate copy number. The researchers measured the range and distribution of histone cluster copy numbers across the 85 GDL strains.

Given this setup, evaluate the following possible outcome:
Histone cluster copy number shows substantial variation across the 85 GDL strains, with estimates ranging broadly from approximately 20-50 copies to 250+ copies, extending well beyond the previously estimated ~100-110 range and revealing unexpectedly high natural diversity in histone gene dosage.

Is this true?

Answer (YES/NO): NO